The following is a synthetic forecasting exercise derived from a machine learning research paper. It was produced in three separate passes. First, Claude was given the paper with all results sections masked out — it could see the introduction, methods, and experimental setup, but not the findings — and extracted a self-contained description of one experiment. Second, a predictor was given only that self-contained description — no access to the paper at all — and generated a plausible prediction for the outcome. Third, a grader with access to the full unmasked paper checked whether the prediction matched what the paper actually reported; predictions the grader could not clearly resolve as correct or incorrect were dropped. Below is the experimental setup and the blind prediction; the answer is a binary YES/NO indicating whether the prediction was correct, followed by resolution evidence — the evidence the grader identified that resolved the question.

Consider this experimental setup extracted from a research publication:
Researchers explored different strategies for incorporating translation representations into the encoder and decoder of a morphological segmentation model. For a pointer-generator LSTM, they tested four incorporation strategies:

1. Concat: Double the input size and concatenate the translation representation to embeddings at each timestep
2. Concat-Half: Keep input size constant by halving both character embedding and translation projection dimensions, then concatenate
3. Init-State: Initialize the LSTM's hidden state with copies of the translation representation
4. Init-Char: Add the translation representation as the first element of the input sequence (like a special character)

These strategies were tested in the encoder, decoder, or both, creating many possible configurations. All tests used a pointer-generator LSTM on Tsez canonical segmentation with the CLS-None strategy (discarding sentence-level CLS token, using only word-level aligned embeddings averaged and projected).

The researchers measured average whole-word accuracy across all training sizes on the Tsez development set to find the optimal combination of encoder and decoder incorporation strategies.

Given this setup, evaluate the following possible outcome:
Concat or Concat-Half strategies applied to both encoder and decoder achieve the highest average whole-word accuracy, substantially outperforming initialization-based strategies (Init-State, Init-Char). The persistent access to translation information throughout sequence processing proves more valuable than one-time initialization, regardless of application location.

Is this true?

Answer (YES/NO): NO